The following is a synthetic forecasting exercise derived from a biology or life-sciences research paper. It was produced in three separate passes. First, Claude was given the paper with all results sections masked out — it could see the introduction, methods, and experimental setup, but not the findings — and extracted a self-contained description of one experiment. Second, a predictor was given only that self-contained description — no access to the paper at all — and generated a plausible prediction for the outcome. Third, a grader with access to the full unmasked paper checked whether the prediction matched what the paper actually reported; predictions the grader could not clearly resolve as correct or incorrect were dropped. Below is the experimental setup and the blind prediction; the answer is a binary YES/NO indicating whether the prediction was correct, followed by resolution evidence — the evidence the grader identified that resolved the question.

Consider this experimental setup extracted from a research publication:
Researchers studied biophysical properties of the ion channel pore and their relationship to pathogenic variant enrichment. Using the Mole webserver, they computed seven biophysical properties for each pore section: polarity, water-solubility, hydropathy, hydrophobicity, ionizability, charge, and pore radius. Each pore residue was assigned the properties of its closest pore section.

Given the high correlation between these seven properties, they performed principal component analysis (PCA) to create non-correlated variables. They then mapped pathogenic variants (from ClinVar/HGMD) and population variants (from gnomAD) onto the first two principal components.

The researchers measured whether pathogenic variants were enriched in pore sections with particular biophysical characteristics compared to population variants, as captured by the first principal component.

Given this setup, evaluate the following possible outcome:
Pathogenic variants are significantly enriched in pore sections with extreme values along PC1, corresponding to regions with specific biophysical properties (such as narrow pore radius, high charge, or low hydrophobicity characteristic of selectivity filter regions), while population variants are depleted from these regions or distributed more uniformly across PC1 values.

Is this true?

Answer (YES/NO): NO